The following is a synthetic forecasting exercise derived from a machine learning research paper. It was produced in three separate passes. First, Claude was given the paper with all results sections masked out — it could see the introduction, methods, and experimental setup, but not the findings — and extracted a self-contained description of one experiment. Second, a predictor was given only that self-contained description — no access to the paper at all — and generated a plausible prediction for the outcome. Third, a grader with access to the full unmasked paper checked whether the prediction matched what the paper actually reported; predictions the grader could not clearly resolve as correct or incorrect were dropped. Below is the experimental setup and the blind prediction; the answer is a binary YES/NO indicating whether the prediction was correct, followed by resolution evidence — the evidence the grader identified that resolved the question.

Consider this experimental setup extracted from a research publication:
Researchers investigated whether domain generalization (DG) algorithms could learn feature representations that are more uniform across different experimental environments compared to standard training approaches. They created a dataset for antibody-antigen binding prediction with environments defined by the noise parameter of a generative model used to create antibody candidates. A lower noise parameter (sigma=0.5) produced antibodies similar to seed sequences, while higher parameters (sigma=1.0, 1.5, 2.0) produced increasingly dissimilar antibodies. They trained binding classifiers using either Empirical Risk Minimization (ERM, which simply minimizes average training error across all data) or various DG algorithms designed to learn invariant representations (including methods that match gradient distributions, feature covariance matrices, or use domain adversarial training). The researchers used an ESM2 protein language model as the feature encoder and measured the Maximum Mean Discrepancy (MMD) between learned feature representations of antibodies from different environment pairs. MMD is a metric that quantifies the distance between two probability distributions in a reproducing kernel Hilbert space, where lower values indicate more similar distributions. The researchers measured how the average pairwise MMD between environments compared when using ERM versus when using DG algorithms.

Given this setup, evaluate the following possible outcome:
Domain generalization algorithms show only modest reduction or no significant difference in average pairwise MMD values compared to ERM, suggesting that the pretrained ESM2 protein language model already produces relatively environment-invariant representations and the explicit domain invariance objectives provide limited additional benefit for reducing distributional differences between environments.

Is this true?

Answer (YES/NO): NO